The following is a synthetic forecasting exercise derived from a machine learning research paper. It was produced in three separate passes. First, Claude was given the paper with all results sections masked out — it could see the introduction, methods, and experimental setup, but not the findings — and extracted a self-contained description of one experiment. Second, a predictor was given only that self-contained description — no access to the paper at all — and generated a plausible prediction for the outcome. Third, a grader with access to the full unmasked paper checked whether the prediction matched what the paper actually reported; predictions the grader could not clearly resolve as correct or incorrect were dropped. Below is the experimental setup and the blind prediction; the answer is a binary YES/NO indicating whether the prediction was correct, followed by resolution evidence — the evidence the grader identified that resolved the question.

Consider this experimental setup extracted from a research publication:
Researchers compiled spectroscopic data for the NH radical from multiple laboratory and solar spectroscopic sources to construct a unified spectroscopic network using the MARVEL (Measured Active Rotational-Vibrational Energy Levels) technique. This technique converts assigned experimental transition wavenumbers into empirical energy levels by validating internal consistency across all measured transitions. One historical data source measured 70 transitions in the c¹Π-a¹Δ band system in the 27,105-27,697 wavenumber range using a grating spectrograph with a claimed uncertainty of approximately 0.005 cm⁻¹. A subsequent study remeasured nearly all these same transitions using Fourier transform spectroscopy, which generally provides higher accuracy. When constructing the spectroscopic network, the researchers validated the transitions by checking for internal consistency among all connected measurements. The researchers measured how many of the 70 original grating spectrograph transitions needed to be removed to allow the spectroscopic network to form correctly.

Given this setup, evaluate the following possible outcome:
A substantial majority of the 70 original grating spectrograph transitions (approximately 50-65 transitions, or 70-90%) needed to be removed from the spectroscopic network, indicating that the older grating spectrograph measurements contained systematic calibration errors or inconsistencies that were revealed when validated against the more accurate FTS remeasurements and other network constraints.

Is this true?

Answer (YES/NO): NO